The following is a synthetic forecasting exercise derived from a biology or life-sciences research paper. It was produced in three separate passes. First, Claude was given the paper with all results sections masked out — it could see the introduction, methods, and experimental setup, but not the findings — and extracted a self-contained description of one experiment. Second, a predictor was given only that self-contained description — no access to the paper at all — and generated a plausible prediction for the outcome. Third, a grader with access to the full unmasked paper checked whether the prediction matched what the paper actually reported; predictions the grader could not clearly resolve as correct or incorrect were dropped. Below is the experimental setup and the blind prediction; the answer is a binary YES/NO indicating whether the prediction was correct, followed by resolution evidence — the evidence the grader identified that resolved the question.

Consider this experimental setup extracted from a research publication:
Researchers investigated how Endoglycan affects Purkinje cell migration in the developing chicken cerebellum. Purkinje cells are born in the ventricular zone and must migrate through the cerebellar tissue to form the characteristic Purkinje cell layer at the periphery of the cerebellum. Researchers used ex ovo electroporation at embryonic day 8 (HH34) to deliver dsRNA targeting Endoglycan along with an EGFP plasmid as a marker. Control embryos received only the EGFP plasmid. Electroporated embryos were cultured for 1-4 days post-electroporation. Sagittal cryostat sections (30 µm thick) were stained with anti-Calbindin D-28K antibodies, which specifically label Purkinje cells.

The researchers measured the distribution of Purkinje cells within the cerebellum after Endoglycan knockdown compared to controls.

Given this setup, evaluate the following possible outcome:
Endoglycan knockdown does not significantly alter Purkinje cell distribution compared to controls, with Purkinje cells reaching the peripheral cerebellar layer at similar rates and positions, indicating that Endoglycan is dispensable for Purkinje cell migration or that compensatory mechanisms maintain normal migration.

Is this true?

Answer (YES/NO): NO